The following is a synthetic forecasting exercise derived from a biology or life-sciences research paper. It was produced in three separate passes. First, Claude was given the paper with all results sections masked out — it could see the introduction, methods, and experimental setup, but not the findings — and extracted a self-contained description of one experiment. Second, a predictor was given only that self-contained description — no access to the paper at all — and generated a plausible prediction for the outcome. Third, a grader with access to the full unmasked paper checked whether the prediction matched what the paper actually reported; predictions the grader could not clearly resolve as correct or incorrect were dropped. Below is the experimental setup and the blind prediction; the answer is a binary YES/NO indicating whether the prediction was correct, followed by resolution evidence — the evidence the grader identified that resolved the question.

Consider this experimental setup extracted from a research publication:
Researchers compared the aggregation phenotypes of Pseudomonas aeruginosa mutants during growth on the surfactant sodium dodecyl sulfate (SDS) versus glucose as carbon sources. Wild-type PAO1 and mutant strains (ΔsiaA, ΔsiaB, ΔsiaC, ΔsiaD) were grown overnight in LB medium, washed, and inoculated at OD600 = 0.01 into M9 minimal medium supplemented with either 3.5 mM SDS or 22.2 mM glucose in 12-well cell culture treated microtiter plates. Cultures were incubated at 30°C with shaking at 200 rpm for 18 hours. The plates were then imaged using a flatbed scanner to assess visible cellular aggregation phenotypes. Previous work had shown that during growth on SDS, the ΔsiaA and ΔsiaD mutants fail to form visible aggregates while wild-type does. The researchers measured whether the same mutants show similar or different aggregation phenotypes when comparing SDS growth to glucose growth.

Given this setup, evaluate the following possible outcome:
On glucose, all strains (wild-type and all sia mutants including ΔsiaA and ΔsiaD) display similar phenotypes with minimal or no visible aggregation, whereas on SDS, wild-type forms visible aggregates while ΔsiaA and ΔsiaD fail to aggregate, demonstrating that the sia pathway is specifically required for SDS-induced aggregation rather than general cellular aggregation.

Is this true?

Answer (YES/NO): NO